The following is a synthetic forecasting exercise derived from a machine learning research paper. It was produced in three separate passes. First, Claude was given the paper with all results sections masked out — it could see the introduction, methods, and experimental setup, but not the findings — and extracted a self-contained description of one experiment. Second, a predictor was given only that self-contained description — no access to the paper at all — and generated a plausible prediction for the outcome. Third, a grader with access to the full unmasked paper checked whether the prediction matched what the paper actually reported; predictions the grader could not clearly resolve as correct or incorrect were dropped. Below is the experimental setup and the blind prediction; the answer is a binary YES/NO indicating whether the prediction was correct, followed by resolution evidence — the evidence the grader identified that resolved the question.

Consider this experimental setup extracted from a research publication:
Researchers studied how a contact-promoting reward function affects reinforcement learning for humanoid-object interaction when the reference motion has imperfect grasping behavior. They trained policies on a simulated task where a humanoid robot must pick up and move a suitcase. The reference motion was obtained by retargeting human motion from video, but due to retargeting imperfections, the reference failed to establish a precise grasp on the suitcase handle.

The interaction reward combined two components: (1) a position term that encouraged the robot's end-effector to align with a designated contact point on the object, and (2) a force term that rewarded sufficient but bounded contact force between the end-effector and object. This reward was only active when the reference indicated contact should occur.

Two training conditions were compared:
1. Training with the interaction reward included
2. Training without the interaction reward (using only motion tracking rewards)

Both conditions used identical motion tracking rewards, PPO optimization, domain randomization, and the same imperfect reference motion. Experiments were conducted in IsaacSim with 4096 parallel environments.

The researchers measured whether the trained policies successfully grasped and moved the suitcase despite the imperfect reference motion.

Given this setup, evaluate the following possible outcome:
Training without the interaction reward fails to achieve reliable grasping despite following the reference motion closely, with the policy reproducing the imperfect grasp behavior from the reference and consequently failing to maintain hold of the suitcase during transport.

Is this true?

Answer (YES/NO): YES